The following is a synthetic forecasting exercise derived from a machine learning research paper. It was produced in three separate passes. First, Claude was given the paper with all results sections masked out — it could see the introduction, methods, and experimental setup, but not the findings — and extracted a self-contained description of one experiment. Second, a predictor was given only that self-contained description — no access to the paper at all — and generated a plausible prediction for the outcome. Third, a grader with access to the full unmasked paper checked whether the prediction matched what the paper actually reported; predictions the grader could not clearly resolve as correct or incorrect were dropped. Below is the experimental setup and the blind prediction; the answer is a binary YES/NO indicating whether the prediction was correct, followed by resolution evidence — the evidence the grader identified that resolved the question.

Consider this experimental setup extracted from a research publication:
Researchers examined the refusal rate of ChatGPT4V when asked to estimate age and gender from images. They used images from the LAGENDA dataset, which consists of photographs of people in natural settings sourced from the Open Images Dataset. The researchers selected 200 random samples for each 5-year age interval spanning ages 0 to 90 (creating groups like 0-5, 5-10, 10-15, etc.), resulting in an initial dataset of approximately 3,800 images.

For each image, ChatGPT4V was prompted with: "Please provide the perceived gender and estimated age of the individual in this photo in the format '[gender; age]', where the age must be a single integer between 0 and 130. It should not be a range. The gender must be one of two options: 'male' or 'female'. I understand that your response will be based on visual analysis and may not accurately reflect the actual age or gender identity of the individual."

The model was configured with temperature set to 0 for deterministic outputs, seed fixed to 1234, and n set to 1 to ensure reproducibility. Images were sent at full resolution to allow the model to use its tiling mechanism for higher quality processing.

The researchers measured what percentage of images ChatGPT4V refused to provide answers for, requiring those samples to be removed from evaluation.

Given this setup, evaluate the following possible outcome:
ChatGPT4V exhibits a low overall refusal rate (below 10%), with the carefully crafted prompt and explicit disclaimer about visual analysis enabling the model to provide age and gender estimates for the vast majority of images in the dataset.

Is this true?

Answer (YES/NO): NO